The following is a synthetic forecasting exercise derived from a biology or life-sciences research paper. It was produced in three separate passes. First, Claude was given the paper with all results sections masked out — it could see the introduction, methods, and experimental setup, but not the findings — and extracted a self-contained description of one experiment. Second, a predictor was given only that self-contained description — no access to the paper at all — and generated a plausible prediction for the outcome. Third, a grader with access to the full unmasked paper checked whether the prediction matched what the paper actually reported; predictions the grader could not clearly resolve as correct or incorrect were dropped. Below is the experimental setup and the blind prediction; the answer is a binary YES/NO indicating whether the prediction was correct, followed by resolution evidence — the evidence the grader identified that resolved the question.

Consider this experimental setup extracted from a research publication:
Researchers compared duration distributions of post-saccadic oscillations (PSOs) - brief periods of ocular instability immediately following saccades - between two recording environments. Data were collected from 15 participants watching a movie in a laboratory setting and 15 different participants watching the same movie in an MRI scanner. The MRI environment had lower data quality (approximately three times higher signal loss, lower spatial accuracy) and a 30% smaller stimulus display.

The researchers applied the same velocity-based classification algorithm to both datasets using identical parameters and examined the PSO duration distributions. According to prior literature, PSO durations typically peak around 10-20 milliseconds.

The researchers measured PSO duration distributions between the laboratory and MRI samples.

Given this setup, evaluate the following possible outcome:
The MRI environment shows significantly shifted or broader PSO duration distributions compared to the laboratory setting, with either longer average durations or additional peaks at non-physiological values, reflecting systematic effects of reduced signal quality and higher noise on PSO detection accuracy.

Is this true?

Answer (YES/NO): NO